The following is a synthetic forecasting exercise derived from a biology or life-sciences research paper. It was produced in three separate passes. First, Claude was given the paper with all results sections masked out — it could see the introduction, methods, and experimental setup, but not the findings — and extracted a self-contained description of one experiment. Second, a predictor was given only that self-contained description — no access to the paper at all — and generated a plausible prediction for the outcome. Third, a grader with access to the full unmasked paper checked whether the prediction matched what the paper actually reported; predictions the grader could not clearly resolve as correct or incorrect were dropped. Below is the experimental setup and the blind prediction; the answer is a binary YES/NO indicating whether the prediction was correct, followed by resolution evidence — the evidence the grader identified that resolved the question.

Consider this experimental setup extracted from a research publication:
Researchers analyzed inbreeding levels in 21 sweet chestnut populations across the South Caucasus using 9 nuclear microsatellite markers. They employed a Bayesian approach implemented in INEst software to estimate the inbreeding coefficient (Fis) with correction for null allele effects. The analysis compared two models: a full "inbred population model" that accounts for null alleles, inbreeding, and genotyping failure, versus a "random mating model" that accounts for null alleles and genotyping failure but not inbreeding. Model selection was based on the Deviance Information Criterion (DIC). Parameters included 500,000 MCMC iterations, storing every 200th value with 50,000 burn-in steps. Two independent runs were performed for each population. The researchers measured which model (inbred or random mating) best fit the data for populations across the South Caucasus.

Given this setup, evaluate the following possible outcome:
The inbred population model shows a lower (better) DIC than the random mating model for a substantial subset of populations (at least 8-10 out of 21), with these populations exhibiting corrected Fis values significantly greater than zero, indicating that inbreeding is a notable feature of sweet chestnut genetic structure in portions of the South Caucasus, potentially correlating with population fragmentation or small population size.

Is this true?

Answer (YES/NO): NO